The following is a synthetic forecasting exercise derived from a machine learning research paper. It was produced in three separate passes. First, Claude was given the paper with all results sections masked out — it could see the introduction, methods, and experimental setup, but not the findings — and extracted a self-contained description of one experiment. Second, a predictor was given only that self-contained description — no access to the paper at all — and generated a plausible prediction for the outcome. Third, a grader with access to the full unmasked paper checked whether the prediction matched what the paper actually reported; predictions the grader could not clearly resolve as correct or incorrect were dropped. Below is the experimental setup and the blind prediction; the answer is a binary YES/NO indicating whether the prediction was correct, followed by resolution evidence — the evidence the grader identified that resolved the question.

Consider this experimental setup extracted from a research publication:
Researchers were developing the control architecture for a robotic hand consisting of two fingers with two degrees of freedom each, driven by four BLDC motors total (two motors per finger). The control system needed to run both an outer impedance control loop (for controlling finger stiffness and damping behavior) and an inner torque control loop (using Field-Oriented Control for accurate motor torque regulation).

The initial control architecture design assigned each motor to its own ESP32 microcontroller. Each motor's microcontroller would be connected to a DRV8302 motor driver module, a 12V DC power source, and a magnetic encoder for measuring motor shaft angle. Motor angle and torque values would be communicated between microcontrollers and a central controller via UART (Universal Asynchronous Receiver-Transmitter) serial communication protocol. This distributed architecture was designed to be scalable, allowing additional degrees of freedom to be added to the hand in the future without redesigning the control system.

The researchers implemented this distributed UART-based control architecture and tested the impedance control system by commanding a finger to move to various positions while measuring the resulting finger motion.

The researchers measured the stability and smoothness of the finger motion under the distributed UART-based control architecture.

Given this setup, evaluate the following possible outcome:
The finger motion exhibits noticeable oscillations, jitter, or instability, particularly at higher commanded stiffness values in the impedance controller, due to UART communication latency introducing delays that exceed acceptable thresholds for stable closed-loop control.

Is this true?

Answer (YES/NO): YES